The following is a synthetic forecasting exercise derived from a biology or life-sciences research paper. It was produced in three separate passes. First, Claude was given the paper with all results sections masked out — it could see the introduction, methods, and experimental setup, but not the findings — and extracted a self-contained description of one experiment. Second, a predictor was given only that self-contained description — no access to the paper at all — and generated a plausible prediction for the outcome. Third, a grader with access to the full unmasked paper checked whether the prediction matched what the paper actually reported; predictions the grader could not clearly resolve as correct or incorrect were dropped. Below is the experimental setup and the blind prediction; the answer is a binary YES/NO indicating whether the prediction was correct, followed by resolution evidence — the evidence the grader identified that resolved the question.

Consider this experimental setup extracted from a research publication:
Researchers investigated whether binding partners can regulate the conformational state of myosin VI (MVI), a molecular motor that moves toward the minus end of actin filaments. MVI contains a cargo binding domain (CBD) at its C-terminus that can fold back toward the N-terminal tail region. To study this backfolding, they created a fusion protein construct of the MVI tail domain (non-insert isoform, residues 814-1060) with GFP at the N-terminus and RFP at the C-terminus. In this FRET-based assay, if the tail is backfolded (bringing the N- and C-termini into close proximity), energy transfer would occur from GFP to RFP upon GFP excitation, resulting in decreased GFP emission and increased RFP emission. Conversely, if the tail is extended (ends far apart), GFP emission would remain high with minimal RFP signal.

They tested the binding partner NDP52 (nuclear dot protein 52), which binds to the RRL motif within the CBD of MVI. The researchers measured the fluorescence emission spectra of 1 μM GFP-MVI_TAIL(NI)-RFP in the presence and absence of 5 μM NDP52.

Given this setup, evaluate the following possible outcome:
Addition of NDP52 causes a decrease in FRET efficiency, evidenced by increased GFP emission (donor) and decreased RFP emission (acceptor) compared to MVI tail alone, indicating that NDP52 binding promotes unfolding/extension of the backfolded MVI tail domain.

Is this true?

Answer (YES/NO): YES